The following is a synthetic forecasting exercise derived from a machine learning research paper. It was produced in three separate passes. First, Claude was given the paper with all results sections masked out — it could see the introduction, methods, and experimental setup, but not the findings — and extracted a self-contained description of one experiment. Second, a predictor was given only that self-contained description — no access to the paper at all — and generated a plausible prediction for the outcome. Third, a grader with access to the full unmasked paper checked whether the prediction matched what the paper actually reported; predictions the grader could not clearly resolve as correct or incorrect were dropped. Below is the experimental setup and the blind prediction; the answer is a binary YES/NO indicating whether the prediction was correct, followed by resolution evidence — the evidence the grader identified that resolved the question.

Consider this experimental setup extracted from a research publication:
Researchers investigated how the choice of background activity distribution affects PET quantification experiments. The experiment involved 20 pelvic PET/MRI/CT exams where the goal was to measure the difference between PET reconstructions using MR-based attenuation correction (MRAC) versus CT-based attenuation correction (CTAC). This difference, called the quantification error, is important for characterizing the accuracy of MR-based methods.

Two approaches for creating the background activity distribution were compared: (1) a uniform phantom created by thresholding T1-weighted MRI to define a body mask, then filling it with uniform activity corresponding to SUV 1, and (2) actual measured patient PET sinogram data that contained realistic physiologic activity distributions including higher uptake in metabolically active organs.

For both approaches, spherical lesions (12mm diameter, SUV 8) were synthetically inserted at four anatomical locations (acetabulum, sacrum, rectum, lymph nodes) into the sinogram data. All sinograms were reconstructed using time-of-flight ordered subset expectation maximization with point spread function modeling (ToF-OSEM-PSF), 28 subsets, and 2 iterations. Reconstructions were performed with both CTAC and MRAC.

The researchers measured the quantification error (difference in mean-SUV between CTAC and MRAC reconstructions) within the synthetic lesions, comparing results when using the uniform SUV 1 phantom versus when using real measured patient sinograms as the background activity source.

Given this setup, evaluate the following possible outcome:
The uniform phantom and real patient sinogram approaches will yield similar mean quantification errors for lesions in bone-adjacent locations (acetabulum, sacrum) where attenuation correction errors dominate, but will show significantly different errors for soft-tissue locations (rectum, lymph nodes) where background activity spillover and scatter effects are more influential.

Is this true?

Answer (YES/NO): NO